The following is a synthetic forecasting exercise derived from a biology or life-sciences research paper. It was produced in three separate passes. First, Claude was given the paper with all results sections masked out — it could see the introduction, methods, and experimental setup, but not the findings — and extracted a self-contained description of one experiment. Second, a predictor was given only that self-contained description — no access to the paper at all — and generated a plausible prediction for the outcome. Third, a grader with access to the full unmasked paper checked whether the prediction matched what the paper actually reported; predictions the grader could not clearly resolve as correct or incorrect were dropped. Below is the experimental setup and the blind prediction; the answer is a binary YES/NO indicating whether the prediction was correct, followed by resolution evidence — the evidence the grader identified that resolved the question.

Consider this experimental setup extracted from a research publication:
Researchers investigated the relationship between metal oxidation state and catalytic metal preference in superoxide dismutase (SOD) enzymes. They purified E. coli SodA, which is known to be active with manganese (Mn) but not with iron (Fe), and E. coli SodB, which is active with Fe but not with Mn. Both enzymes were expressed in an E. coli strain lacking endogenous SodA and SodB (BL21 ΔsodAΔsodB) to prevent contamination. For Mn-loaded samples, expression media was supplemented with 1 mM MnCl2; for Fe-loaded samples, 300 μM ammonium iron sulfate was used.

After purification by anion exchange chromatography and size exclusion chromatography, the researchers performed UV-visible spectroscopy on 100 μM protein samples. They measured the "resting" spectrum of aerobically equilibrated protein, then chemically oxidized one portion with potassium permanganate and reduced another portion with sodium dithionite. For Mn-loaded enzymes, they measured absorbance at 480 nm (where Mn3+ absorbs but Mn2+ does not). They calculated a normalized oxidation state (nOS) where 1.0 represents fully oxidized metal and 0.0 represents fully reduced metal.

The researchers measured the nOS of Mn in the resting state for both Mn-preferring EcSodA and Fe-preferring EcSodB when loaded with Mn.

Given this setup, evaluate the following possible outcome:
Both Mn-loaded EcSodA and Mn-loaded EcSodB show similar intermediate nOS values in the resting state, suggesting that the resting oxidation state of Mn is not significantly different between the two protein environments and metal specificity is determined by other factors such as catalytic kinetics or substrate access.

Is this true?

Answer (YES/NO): NO